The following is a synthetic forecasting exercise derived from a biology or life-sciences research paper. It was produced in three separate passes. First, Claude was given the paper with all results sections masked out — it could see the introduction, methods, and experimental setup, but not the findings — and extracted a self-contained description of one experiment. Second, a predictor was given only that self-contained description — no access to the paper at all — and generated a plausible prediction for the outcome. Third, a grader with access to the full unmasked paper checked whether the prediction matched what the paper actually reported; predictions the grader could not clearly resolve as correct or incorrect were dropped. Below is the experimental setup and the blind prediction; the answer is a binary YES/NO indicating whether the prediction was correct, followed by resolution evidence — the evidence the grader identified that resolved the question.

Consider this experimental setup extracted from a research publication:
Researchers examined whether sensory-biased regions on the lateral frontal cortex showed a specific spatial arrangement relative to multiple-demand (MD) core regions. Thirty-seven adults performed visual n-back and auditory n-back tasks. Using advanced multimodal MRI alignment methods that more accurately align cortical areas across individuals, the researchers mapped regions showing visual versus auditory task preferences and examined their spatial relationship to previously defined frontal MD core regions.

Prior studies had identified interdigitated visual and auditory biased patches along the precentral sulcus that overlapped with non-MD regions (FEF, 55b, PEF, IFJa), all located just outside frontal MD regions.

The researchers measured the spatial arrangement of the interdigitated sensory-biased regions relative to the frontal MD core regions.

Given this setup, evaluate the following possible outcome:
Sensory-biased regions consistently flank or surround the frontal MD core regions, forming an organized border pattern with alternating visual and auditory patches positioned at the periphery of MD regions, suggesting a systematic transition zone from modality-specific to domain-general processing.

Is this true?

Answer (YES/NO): YES